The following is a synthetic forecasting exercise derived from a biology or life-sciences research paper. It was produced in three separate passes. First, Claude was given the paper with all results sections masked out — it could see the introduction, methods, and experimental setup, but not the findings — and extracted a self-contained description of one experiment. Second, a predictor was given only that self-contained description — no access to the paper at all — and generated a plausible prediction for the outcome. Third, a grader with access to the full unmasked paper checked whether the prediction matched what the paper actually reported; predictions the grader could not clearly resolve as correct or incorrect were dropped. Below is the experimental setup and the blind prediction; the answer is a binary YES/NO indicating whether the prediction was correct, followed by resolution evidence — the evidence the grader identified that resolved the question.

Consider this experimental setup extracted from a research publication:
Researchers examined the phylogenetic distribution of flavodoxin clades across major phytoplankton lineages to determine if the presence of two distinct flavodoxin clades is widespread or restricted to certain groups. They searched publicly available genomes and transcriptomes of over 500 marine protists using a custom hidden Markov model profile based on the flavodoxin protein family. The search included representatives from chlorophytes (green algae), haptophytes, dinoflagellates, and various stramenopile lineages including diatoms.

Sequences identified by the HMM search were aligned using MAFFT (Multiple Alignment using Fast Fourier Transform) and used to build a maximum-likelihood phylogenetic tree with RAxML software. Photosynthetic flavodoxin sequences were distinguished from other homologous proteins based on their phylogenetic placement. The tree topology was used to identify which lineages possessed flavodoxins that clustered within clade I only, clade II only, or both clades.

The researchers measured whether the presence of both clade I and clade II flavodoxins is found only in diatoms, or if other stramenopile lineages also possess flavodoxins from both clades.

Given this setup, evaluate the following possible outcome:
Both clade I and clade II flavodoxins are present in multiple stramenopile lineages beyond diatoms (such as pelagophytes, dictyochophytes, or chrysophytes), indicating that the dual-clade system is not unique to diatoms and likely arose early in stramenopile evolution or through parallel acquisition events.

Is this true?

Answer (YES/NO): YES